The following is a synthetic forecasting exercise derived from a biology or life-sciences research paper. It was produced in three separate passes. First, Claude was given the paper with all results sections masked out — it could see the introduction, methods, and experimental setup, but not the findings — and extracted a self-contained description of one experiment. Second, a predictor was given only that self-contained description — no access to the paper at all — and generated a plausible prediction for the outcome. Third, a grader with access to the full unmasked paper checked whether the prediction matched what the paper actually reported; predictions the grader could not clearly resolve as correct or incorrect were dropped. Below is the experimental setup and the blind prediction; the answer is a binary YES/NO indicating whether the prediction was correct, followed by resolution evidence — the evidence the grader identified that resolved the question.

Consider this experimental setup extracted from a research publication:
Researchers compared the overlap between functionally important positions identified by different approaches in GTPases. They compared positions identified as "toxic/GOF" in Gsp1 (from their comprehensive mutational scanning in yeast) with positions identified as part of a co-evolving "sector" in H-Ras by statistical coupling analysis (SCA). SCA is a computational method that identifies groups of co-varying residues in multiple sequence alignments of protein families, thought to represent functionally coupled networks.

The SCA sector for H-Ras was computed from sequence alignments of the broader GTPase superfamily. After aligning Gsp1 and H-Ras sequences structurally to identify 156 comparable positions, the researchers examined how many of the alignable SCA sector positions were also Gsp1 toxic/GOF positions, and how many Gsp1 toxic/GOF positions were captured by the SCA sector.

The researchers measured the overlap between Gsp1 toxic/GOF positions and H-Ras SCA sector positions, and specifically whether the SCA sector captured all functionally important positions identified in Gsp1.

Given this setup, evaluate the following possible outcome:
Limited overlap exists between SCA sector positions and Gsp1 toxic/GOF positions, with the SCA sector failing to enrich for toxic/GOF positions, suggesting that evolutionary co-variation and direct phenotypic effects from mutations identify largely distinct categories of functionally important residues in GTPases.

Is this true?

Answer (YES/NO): NO